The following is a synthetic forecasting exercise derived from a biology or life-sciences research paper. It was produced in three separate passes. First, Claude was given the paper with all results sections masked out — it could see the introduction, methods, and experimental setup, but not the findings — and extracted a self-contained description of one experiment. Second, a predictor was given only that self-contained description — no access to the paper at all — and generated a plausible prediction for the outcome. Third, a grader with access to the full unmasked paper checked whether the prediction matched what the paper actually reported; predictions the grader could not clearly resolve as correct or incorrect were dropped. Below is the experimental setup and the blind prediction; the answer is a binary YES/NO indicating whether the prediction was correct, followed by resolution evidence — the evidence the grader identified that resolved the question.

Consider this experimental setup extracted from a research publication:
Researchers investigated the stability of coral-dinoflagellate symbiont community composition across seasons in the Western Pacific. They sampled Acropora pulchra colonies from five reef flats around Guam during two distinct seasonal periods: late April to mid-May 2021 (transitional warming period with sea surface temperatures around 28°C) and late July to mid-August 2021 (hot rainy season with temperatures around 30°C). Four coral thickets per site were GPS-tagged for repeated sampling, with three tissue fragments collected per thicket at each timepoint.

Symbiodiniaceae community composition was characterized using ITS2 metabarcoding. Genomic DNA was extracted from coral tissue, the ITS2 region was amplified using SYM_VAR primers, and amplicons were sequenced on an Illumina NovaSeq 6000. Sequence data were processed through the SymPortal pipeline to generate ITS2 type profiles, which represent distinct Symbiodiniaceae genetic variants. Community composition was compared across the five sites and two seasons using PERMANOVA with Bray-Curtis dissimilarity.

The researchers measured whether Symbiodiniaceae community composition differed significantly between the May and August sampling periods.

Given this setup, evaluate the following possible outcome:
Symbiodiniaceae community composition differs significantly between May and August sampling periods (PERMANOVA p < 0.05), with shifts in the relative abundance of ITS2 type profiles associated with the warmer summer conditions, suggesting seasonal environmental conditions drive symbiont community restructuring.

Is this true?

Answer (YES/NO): NO